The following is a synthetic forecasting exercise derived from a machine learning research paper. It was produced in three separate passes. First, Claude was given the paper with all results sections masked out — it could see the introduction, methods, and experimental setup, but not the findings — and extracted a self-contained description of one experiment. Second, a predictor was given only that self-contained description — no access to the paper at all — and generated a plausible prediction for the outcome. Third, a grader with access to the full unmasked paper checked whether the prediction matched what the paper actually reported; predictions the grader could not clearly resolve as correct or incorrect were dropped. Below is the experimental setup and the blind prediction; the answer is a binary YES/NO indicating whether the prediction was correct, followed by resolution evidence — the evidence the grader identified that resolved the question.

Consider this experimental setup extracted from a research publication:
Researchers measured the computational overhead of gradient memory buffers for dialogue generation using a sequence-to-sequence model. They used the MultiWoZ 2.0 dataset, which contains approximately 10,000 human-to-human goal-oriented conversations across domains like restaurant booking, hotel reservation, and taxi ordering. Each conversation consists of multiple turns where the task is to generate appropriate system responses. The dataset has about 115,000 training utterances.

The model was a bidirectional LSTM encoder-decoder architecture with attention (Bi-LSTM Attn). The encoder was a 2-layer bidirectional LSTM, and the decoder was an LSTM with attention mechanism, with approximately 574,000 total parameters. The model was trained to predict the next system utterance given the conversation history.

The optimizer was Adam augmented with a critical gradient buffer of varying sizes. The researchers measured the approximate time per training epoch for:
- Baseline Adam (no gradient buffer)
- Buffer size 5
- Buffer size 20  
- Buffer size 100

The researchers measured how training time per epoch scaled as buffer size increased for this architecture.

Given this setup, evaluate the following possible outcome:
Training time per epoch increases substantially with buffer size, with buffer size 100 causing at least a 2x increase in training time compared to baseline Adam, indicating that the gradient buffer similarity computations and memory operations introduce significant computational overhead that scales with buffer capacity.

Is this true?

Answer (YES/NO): YES